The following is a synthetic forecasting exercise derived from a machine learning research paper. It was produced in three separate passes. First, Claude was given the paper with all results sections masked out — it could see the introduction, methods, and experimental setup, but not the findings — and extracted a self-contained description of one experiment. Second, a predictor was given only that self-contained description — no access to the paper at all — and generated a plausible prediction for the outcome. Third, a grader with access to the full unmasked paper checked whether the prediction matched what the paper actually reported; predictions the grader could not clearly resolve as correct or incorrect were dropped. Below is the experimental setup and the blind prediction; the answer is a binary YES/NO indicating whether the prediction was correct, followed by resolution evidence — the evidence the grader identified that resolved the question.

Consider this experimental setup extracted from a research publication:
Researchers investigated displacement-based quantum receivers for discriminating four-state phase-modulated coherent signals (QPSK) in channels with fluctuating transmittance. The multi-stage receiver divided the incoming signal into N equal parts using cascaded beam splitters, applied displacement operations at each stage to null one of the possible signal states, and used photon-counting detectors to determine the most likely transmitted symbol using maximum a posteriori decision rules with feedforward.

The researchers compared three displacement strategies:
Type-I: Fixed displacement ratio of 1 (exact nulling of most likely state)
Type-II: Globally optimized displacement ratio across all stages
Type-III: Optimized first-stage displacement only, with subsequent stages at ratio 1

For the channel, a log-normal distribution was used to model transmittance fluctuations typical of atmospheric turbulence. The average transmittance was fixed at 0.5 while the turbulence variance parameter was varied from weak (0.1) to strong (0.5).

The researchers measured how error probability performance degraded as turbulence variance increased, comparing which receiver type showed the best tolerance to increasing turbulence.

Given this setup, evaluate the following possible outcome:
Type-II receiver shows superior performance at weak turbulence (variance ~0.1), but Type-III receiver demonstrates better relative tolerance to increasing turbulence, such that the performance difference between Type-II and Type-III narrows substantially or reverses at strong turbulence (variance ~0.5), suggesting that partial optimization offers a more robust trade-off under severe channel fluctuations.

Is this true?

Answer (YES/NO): NO